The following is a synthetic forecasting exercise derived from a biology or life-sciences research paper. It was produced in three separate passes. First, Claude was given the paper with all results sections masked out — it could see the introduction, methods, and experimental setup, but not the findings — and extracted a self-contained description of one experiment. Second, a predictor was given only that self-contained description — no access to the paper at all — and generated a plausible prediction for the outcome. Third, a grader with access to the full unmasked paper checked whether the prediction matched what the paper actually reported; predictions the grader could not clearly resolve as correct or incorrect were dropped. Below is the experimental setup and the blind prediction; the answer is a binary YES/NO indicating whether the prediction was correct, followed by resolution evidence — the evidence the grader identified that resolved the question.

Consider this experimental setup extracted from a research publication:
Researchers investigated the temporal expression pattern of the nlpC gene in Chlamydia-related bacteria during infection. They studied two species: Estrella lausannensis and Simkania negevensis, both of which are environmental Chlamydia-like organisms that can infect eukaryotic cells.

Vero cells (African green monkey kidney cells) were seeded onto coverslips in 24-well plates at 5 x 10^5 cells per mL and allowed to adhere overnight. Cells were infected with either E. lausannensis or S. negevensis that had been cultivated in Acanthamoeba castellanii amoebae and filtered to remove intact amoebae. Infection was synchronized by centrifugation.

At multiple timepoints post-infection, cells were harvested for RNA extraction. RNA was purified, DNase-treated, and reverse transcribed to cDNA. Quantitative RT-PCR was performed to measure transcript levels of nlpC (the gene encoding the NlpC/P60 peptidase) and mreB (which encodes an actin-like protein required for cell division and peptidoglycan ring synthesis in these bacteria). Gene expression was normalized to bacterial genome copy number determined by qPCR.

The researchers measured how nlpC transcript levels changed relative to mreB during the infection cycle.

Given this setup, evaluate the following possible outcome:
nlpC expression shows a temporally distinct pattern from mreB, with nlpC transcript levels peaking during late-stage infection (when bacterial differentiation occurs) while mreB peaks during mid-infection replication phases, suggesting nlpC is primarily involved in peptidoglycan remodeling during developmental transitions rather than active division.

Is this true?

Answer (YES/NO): NO